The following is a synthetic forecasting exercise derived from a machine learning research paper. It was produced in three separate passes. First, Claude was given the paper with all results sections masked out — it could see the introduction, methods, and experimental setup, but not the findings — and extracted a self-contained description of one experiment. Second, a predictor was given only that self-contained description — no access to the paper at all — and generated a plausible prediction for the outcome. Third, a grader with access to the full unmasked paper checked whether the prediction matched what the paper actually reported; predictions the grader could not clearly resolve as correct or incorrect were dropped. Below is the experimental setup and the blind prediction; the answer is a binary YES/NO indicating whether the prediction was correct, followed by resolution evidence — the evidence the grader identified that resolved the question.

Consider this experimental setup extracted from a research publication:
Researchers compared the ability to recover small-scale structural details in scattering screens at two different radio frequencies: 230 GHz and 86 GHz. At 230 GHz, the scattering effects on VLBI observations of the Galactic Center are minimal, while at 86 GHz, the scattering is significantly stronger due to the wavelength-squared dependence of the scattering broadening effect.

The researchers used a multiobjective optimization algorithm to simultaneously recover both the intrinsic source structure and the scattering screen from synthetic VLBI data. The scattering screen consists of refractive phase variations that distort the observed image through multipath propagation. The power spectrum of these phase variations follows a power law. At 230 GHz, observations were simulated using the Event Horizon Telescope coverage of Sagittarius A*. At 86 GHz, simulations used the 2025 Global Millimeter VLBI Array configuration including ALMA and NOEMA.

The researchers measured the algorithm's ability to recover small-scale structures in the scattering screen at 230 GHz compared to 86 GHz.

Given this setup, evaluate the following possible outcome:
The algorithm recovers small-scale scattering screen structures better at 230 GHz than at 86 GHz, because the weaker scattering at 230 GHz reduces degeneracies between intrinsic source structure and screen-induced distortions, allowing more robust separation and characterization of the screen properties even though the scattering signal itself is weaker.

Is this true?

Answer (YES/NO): NO